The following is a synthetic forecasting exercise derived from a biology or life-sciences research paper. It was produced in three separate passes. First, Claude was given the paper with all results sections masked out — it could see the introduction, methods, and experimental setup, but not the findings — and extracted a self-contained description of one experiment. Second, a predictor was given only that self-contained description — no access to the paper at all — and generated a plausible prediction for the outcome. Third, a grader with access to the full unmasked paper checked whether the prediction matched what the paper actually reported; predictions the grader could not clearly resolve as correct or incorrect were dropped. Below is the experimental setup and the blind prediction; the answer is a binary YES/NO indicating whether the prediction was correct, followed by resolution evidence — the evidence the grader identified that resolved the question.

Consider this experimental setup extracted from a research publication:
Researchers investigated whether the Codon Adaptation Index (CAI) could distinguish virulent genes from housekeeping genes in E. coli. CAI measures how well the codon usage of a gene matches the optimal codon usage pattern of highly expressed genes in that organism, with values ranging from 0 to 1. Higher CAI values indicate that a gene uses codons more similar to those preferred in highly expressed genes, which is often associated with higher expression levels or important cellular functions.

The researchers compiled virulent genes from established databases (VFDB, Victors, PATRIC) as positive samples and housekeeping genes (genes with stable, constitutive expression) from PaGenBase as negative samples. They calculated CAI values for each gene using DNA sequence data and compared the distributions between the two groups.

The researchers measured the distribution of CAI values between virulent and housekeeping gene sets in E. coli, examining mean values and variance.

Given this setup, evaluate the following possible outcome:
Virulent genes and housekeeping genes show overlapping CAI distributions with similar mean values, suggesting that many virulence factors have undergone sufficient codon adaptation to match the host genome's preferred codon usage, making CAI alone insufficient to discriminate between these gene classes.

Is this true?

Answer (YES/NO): NO